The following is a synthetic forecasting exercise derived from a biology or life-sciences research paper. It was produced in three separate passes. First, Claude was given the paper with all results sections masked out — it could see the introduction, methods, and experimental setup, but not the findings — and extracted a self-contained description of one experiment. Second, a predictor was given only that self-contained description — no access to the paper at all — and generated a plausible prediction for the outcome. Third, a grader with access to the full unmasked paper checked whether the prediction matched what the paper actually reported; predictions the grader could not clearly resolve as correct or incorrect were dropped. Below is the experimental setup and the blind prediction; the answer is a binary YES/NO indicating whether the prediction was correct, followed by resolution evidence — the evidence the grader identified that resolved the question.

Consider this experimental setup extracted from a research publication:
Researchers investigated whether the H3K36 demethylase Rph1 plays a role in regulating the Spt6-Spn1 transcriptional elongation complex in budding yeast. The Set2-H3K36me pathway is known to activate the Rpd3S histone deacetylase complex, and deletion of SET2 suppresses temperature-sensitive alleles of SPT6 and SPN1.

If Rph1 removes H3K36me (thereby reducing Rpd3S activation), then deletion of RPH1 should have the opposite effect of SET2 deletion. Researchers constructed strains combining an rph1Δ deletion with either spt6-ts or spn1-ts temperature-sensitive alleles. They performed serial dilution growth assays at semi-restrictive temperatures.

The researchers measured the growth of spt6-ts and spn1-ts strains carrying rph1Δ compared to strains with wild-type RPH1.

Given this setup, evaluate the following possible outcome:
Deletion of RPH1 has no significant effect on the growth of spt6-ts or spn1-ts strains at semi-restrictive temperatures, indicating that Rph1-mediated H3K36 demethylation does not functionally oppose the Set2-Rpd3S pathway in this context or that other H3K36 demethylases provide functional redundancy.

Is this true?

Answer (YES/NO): NO